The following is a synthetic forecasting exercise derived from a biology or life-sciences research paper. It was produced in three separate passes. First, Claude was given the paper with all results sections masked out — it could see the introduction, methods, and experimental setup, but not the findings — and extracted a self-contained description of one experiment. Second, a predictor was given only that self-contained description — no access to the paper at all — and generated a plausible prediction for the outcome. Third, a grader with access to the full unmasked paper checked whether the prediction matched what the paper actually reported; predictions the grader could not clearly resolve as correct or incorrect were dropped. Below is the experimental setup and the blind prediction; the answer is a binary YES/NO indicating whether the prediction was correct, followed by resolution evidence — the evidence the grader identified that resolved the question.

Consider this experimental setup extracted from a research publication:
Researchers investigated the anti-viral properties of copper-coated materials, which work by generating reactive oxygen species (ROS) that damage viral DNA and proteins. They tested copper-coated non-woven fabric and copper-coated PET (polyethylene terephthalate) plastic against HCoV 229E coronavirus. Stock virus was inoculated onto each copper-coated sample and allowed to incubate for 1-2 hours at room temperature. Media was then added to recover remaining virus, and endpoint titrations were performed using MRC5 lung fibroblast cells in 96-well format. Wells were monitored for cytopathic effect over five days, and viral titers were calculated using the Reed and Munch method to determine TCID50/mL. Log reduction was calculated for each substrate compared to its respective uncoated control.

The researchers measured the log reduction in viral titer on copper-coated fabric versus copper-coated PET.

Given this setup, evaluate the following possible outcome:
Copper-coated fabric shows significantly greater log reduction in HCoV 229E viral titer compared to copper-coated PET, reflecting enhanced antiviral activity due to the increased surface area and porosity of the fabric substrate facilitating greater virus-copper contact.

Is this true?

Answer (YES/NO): YES